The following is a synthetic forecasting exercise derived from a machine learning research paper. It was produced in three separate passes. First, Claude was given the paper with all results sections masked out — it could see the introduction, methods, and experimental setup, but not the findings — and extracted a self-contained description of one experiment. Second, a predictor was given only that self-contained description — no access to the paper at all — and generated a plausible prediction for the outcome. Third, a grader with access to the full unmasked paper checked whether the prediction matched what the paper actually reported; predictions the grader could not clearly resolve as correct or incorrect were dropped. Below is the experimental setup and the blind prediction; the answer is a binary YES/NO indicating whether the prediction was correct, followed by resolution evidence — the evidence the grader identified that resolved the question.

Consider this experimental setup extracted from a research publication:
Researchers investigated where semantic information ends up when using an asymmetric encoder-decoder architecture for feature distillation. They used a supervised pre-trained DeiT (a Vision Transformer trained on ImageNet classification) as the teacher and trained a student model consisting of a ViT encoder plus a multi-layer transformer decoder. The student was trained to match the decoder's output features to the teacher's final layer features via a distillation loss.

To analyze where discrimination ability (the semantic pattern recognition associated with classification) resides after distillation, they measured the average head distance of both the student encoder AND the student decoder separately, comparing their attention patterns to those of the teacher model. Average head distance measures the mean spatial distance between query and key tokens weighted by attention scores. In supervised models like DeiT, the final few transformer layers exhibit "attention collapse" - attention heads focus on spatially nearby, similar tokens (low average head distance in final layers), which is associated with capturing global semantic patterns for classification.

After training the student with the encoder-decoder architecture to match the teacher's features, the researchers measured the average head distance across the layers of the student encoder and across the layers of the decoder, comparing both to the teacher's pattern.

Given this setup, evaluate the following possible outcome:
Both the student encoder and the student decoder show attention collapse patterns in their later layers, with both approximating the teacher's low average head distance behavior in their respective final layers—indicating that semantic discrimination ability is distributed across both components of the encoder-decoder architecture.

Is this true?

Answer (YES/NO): NO